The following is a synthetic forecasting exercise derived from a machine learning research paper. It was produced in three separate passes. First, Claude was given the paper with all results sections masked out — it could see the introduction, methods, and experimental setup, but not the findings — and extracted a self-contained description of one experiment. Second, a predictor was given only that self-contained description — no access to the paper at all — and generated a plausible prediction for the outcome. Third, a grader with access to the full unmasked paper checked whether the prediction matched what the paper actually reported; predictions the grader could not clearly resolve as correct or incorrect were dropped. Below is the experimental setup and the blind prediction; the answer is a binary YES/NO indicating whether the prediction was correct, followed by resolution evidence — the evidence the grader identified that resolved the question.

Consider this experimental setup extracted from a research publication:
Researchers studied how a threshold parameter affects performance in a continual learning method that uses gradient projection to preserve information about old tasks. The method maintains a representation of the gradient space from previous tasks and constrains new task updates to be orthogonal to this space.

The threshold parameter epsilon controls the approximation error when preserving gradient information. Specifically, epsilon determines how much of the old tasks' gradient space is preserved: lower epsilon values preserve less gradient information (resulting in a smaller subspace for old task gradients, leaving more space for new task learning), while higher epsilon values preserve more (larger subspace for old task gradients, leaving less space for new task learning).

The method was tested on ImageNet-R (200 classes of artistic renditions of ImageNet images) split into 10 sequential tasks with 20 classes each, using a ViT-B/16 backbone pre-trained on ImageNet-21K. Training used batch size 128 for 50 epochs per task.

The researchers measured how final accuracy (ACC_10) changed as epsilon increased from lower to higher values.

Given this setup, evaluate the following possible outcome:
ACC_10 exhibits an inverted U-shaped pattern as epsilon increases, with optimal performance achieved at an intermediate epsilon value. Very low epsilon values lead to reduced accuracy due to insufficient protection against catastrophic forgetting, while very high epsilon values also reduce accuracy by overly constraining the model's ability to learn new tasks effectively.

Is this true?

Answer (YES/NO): YES